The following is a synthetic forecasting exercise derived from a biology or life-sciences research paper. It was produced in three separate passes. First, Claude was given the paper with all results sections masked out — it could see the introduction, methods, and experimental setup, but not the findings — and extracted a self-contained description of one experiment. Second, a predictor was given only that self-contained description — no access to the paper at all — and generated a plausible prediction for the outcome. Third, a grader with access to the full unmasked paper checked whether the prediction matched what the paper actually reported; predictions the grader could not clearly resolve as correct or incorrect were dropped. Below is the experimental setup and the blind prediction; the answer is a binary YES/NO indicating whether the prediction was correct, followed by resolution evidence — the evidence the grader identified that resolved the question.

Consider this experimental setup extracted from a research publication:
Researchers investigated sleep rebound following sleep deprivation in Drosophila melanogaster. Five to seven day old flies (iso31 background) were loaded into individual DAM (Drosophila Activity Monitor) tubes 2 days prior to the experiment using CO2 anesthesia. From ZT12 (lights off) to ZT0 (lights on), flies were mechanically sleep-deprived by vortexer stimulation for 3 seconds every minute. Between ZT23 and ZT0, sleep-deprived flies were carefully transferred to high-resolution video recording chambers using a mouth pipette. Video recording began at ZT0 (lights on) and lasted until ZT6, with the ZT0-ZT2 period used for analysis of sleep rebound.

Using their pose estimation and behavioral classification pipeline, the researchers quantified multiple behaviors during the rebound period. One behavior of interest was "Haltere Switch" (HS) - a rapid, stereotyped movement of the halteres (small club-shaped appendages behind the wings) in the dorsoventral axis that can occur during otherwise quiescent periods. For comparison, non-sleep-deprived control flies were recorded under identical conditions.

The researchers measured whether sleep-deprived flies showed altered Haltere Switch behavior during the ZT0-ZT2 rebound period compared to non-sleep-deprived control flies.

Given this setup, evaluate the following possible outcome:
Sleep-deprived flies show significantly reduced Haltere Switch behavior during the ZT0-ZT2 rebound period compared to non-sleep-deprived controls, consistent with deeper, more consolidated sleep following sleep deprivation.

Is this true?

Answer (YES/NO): NO